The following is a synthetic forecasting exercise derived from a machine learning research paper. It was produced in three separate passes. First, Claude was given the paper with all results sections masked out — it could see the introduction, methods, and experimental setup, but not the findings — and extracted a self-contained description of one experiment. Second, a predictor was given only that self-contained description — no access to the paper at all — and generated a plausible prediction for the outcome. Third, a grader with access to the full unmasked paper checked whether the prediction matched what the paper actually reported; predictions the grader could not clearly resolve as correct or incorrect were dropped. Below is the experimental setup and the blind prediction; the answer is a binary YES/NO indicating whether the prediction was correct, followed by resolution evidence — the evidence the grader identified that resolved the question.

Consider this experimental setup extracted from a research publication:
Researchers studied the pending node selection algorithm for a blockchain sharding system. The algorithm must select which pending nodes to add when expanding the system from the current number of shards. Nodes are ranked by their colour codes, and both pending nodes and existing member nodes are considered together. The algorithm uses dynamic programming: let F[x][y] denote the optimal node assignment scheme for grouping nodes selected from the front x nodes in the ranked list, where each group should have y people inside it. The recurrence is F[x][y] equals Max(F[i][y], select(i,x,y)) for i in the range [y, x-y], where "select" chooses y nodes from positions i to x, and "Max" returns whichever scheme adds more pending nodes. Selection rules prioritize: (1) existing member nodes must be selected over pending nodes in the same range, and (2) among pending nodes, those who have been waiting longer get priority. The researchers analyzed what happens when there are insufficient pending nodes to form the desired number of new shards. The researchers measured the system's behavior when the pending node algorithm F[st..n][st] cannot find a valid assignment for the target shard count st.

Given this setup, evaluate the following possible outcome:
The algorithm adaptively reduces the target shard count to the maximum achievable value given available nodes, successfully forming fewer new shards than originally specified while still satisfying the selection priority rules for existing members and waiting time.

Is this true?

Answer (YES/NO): NO